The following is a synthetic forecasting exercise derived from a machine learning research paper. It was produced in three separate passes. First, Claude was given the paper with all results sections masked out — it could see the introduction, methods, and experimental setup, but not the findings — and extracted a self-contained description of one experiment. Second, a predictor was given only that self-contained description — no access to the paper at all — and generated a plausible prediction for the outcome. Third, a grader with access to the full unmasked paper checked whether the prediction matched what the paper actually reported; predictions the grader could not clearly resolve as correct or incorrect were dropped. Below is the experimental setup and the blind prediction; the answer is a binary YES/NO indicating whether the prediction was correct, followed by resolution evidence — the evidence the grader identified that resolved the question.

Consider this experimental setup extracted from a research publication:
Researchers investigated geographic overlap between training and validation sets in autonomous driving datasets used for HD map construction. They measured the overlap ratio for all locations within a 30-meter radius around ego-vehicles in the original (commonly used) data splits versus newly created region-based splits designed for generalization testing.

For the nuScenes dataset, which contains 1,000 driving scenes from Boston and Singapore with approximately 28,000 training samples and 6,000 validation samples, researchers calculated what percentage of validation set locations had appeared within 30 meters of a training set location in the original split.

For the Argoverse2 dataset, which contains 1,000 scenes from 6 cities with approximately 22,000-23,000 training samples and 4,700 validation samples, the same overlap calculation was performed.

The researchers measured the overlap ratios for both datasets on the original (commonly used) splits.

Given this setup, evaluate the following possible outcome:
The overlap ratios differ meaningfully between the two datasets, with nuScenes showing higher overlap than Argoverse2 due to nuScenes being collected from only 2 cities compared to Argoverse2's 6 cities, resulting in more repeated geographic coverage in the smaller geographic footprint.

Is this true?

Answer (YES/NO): YES